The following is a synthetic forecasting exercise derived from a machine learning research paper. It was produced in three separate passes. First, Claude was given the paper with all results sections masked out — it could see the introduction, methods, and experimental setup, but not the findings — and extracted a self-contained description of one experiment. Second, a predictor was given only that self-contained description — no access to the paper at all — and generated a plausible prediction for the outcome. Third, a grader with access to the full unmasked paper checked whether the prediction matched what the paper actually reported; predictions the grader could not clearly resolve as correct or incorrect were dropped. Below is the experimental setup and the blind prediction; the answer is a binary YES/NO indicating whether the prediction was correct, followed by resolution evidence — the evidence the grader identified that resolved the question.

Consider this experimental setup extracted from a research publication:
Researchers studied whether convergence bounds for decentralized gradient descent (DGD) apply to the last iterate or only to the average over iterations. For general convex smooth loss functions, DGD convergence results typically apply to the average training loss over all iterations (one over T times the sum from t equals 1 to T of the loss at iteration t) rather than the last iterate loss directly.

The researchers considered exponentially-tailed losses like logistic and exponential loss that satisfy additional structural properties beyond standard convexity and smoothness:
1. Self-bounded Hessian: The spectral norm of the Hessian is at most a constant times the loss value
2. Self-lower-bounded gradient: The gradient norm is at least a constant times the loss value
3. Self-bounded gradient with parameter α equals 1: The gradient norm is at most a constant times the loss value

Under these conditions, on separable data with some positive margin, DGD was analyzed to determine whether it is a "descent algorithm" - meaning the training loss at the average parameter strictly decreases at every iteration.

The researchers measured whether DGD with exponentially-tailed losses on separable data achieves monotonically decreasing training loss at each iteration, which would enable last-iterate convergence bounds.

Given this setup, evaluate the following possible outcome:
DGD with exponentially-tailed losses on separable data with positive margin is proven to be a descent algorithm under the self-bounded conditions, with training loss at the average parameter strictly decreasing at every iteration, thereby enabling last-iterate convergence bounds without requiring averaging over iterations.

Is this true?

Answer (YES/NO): YES